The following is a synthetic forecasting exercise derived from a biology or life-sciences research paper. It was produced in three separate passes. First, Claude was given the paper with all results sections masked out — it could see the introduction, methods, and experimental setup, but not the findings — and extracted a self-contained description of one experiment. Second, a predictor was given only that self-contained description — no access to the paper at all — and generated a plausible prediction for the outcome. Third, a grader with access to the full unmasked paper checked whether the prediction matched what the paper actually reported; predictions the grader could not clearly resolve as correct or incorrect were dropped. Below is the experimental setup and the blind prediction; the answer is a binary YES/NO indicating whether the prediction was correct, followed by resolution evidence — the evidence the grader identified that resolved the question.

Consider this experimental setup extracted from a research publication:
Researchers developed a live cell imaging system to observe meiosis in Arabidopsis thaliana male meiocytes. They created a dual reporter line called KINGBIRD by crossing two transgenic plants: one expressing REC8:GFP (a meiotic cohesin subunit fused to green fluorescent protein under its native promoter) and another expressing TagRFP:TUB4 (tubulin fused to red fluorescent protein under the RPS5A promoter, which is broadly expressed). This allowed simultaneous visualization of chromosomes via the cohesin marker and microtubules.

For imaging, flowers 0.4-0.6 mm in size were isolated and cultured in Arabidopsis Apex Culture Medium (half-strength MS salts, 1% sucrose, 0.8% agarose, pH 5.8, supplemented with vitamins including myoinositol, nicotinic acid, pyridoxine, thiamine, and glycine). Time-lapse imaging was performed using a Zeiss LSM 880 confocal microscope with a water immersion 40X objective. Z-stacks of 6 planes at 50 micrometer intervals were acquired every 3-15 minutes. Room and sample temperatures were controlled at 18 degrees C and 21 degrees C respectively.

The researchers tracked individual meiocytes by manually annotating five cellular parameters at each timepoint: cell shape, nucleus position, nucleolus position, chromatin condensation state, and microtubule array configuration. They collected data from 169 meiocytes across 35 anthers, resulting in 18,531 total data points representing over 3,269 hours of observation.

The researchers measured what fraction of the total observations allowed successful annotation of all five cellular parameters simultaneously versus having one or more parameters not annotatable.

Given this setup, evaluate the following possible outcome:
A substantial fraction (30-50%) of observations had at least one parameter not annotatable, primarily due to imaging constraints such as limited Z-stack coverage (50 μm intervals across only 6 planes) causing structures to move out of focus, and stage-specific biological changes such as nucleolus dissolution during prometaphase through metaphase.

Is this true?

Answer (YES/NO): YES